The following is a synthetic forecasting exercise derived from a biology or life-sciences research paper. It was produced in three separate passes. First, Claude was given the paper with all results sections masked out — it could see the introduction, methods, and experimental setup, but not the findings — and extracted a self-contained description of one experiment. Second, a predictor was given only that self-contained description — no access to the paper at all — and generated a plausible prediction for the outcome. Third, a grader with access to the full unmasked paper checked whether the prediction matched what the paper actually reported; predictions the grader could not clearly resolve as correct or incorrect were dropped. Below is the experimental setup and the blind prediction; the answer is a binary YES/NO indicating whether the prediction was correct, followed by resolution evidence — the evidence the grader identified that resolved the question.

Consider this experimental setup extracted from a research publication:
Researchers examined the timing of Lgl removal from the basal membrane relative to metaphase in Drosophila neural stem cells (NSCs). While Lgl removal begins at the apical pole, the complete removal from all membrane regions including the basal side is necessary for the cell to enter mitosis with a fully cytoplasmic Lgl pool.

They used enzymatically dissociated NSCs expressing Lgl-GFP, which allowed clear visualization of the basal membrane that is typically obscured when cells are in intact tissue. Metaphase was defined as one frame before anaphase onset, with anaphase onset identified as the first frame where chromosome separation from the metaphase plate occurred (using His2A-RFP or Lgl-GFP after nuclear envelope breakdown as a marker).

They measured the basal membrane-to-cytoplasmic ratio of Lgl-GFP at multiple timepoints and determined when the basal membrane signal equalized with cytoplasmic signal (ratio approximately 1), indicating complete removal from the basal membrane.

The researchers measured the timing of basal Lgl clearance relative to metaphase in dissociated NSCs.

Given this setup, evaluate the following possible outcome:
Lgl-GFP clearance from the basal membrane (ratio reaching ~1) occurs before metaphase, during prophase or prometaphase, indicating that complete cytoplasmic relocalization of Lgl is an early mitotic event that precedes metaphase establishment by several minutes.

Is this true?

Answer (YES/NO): YES